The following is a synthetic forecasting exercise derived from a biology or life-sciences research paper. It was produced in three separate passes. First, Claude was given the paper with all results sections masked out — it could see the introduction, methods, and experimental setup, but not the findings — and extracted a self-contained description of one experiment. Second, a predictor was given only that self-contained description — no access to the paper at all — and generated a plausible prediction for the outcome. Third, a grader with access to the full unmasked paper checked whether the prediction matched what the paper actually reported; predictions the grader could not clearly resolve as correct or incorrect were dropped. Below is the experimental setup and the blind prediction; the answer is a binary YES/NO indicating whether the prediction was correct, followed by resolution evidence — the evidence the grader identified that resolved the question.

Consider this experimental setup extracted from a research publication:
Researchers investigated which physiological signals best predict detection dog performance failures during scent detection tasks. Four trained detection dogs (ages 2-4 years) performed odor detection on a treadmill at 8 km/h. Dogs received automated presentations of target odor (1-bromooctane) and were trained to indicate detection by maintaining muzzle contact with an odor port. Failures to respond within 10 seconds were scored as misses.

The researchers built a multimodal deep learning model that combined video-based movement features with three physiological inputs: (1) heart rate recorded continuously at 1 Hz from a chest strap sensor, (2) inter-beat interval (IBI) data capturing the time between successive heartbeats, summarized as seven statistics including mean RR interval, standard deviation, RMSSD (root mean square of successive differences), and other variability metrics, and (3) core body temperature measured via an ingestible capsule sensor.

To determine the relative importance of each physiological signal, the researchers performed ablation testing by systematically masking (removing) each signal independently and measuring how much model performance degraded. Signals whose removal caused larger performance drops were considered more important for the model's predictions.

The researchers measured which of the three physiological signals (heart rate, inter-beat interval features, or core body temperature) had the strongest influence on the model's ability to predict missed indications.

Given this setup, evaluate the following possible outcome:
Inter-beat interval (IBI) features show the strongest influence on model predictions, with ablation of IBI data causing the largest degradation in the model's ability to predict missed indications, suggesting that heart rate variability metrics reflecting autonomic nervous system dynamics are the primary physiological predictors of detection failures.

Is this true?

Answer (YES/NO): YES